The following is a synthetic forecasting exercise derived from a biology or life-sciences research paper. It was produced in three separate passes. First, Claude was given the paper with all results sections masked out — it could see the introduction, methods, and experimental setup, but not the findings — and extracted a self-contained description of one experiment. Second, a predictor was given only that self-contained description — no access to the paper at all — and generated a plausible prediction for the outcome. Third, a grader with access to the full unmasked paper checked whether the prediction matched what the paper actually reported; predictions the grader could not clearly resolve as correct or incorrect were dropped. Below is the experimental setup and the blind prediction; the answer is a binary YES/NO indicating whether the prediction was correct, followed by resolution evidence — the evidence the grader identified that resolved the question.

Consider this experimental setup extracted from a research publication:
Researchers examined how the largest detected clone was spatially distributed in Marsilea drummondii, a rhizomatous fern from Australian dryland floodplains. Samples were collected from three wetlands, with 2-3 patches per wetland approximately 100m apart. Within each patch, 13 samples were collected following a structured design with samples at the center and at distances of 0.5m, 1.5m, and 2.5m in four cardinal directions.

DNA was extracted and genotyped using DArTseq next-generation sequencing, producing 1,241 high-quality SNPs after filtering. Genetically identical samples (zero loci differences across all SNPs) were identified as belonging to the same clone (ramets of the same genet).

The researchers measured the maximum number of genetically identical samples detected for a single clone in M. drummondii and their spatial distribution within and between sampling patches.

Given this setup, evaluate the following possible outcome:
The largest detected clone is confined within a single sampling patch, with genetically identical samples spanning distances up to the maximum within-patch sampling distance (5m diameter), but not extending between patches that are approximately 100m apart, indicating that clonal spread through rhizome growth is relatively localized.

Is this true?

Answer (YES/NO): YES